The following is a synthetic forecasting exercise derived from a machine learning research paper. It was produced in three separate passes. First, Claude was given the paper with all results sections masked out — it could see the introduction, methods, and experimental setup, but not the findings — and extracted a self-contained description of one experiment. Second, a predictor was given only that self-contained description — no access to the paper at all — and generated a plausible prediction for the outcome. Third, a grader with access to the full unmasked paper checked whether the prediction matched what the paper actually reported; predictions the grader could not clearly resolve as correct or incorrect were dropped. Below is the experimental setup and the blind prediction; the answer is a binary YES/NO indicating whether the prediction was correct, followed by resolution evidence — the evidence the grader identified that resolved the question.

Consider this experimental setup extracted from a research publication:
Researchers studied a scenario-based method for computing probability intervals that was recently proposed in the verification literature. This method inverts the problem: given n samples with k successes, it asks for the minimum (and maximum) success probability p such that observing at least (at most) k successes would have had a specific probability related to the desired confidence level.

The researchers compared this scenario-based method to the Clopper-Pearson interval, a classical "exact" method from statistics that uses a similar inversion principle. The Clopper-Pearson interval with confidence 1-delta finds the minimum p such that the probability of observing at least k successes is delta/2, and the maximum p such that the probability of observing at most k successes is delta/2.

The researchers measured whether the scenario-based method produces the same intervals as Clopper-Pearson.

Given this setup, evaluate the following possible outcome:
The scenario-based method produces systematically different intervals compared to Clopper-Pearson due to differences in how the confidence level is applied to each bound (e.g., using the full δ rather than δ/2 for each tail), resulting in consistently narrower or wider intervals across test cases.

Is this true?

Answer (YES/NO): NO